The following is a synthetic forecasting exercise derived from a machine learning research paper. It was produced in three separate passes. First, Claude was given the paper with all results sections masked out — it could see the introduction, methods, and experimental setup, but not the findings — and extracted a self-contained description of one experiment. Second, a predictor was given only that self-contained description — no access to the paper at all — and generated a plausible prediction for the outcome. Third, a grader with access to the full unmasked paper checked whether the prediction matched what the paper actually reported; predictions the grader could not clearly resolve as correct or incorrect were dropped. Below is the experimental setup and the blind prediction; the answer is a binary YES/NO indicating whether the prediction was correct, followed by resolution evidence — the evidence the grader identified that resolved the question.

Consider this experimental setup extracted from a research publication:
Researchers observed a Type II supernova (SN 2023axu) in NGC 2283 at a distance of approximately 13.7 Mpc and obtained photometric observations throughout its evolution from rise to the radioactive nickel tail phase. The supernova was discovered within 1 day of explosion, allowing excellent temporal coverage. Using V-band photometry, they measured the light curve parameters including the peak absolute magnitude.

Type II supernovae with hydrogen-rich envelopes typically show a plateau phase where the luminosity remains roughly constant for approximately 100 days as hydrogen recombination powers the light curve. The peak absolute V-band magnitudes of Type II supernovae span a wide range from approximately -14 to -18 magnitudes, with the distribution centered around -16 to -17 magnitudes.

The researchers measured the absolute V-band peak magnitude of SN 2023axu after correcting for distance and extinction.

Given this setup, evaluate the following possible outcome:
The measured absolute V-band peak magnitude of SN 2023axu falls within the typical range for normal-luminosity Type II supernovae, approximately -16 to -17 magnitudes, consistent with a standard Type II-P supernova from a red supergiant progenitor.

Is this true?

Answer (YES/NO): YES